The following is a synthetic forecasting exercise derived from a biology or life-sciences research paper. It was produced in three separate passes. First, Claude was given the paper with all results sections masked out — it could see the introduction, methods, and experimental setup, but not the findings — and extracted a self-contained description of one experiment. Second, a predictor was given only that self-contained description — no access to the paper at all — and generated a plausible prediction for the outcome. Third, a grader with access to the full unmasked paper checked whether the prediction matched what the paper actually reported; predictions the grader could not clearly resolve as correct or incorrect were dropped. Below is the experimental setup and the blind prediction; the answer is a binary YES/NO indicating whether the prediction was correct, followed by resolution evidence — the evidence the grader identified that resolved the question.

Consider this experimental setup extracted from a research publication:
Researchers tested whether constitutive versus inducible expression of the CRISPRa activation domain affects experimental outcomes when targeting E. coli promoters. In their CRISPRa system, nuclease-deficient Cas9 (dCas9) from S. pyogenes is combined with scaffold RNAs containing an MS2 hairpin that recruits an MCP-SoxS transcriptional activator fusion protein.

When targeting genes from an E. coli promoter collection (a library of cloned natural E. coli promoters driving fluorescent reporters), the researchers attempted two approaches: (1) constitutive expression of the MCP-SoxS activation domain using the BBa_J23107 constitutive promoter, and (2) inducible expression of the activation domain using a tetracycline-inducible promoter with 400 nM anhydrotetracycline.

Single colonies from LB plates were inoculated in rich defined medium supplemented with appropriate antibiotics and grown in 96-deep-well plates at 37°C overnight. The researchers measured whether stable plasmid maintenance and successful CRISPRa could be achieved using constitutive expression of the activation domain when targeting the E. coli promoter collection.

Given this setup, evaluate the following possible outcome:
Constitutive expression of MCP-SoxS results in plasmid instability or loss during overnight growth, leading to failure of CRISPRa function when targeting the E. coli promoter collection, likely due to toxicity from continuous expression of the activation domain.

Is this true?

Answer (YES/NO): NO